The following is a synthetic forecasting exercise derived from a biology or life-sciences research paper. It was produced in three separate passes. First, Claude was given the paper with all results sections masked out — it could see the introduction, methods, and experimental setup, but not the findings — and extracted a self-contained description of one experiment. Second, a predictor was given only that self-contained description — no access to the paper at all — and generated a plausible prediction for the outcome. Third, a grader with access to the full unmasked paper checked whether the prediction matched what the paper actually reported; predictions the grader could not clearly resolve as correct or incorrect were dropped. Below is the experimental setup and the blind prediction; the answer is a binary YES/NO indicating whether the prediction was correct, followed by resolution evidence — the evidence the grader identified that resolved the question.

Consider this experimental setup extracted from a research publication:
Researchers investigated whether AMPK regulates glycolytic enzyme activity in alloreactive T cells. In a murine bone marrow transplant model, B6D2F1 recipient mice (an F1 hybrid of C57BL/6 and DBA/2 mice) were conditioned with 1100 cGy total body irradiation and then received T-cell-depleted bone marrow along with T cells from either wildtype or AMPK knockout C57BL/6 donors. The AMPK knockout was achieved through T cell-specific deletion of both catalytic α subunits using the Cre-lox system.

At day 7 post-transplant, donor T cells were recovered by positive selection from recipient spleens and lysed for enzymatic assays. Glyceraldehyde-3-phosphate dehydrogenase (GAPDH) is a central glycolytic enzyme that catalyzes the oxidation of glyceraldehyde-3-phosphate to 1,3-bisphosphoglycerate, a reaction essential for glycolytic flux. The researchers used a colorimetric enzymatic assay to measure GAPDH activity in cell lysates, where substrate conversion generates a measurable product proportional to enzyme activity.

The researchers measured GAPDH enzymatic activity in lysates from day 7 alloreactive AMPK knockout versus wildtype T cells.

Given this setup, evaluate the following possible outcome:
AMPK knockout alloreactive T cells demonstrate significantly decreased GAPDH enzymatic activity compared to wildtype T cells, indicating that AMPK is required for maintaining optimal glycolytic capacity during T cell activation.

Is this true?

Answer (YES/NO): YES